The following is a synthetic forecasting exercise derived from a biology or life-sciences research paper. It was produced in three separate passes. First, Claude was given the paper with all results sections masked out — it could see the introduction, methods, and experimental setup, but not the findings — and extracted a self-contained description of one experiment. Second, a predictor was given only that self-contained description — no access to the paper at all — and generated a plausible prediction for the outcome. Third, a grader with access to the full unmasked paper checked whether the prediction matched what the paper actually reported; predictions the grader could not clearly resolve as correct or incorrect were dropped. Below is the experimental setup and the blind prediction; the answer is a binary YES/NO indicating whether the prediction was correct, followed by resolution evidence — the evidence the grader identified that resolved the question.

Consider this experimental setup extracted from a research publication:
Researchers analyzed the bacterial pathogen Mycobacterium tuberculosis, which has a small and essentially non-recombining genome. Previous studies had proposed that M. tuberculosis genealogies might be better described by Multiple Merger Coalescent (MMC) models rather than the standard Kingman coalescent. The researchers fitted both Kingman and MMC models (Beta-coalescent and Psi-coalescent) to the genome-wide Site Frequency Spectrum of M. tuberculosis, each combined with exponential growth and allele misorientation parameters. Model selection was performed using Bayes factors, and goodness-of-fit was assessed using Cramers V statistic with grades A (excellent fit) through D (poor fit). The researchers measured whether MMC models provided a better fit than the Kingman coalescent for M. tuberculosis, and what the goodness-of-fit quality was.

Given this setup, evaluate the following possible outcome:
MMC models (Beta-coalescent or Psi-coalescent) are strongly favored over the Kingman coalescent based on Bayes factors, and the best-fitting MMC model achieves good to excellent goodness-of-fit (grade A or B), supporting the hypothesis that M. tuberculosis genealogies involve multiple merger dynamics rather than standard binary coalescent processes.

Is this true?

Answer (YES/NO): NO